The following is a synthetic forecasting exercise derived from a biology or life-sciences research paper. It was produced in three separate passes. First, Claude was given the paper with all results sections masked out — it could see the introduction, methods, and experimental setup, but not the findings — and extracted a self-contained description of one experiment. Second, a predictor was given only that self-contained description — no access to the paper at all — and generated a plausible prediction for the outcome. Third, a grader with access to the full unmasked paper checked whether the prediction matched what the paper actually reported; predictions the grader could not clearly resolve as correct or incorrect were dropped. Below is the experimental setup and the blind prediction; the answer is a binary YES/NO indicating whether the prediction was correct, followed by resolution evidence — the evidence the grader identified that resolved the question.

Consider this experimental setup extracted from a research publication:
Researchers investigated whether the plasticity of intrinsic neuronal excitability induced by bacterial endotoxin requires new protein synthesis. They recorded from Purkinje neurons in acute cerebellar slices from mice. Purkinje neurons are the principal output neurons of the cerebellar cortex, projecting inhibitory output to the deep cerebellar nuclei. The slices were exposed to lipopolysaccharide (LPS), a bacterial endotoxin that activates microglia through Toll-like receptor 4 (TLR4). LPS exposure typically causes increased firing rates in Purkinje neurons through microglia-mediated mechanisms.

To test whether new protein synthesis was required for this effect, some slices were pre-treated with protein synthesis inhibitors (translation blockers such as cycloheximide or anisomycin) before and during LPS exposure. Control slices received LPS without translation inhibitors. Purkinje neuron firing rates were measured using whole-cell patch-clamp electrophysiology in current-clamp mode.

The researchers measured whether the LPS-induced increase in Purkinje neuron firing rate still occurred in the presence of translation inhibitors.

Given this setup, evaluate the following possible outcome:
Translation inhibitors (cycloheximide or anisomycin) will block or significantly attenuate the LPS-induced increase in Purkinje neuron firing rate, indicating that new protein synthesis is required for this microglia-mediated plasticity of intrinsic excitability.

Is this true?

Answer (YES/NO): NO